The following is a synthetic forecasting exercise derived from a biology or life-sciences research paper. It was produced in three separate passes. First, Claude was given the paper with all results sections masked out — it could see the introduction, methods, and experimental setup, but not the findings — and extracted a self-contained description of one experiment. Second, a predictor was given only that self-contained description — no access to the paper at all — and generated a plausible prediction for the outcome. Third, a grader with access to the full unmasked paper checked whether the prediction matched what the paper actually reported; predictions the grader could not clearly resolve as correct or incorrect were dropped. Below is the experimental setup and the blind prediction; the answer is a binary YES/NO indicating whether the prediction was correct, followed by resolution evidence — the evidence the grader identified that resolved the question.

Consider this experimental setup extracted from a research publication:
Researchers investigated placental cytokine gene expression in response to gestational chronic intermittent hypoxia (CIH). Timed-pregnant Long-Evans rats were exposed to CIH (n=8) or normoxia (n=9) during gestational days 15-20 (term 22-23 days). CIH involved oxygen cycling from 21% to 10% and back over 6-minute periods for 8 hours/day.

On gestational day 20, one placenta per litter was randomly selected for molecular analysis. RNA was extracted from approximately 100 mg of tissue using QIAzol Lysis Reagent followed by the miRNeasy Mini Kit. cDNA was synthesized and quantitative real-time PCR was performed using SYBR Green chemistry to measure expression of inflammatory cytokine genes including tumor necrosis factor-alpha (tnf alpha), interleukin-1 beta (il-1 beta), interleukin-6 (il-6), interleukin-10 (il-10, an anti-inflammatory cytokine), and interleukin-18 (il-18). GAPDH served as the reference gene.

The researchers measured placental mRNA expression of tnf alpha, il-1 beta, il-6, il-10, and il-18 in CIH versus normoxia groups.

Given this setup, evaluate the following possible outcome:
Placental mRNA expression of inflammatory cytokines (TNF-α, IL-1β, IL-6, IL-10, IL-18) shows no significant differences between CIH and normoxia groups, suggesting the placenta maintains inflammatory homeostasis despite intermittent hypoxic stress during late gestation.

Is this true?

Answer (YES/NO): YES